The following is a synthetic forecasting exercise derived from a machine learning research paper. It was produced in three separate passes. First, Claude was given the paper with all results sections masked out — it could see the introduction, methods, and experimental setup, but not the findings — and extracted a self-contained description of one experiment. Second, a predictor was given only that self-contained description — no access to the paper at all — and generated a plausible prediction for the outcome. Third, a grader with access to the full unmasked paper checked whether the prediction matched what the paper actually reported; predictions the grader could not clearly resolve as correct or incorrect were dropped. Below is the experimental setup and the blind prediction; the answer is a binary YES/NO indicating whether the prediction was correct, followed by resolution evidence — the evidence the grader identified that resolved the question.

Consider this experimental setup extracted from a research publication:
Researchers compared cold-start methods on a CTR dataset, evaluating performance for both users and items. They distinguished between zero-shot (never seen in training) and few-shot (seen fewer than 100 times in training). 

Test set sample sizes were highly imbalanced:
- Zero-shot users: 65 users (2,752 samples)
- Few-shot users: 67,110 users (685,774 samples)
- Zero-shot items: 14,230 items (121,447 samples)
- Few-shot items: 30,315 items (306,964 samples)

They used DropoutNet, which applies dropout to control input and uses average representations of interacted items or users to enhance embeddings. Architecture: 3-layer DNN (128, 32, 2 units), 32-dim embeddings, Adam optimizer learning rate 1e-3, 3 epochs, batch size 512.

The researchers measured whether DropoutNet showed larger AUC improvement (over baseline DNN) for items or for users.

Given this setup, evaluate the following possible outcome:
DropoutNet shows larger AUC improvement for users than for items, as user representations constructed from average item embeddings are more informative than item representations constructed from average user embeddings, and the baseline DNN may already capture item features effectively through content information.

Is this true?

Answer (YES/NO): NO